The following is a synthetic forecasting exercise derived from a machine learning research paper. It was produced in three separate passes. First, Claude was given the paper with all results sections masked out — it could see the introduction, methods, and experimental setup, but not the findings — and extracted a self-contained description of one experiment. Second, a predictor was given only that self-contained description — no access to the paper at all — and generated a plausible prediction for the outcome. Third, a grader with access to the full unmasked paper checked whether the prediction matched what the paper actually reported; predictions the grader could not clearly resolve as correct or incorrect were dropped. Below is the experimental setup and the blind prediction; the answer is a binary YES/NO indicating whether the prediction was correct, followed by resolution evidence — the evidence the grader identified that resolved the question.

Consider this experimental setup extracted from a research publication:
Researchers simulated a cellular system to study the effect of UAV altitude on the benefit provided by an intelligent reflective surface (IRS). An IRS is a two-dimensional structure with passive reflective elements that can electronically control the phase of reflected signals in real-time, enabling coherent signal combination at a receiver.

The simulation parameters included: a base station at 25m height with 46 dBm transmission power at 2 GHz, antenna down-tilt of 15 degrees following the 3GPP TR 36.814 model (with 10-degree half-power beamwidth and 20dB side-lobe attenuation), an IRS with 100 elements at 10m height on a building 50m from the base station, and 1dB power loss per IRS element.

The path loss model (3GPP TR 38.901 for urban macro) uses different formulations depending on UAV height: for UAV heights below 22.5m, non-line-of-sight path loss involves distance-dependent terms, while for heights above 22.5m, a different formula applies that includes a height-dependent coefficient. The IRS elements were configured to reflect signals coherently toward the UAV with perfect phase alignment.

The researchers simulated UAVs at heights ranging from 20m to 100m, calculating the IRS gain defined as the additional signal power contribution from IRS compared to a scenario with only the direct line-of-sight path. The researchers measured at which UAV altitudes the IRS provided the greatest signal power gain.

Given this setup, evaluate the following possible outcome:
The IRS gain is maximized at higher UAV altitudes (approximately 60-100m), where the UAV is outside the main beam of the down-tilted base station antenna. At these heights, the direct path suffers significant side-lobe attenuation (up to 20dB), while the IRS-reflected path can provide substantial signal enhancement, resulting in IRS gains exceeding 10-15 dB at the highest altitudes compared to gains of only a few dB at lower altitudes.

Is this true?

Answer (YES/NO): NO